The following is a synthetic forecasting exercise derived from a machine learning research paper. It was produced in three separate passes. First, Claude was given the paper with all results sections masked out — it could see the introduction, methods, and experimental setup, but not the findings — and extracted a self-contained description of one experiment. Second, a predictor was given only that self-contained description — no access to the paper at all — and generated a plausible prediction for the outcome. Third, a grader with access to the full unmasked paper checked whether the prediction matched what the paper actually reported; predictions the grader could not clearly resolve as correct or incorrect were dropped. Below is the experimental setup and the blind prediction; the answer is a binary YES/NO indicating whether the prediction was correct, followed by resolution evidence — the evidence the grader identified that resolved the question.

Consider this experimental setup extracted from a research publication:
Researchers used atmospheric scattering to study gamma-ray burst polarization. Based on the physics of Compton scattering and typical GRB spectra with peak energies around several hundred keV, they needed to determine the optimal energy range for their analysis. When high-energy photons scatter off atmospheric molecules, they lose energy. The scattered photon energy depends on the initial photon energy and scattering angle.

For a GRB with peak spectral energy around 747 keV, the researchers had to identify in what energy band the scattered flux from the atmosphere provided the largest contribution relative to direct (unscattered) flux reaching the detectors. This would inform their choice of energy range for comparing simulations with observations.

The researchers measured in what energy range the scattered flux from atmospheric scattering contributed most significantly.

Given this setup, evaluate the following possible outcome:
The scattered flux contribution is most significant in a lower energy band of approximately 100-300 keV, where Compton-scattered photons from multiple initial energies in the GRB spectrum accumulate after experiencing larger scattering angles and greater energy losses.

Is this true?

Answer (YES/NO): NO